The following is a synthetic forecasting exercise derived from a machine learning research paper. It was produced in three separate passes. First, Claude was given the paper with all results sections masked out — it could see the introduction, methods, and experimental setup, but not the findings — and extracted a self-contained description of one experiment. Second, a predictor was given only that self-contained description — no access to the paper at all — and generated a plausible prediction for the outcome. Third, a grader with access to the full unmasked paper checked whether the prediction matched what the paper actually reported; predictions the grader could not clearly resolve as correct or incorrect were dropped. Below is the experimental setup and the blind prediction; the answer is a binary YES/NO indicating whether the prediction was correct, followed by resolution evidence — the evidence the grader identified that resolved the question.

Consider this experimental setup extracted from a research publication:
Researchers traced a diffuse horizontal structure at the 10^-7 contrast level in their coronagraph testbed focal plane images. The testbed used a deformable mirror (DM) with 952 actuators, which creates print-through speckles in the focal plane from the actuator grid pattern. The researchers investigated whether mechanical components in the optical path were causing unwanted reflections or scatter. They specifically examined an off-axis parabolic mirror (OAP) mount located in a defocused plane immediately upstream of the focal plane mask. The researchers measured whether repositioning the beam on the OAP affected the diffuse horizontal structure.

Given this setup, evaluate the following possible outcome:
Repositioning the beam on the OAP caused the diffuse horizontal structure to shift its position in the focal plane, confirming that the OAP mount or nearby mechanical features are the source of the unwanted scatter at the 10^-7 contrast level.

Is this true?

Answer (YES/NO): NO